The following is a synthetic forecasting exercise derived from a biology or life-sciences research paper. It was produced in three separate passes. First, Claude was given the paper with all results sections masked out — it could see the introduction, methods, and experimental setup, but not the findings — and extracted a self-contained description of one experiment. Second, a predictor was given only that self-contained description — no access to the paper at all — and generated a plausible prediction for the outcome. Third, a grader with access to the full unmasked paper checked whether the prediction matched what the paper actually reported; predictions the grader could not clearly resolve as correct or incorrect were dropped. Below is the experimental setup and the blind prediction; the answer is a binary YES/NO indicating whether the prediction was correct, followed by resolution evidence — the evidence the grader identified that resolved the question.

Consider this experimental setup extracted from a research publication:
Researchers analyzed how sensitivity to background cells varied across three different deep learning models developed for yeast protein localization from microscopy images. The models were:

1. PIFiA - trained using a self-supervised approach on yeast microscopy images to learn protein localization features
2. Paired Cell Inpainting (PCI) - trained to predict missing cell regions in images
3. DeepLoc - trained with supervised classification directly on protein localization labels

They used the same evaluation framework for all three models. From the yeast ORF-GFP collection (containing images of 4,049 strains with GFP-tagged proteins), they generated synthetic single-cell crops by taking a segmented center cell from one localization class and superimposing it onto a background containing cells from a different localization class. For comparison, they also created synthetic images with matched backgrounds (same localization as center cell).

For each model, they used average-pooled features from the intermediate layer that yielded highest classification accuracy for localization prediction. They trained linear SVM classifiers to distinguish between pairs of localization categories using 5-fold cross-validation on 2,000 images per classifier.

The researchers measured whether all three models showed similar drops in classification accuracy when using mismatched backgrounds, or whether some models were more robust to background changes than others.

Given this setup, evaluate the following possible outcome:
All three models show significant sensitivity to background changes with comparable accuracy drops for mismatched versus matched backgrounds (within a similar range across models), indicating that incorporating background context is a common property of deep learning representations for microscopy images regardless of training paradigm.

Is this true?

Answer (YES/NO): YES